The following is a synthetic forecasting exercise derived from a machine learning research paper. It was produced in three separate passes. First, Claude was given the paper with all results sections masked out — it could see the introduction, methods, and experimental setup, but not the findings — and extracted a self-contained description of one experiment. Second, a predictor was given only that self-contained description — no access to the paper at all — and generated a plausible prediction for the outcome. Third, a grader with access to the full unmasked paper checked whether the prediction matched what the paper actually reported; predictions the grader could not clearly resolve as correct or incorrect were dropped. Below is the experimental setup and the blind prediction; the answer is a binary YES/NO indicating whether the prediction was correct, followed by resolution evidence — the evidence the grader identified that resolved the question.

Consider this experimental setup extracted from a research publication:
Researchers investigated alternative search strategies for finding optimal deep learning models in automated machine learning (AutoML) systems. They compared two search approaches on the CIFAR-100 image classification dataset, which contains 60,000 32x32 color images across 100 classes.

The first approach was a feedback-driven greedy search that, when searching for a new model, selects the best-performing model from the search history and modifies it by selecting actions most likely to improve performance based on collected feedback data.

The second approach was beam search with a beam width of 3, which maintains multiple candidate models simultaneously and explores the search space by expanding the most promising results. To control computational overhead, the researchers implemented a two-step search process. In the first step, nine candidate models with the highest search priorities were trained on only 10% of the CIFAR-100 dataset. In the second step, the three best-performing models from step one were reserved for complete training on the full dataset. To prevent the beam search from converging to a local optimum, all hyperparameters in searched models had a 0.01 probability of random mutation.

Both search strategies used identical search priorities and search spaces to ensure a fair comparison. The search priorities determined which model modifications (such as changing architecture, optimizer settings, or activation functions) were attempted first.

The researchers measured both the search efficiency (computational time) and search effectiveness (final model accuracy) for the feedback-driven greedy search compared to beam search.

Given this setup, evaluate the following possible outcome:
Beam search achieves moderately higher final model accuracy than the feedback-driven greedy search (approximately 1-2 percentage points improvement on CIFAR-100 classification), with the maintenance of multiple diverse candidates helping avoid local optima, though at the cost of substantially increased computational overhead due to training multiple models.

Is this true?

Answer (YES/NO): NO